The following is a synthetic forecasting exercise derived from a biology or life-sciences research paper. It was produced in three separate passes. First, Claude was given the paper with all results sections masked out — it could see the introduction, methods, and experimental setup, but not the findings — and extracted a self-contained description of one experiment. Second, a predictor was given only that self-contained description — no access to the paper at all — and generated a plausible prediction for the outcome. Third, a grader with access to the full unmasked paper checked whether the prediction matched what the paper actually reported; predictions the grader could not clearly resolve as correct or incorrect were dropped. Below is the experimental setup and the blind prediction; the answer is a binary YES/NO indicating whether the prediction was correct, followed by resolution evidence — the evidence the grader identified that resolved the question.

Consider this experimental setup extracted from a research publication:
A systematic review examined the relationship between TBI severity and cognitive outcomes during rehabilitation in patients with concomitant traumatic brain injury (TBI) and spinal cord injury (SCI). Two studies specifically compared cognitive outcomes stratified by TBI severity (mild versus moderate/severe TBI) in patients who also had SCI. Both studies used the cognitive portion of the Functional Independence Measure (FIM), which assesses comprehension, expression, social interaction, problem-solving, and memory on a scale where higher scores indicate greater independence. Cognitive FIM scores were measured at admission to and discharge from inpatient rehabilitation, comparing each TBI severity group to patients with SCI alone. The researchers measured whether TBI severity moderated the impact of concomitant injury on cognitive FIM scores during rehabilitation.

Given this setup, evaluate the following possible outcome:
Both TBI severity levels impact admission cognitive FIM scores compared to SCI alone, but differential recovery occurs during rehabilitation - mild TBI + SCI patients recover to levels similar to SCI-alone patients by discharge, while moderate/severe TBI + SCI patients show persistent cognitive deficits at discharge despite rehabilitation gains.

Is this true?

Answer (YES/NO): NO